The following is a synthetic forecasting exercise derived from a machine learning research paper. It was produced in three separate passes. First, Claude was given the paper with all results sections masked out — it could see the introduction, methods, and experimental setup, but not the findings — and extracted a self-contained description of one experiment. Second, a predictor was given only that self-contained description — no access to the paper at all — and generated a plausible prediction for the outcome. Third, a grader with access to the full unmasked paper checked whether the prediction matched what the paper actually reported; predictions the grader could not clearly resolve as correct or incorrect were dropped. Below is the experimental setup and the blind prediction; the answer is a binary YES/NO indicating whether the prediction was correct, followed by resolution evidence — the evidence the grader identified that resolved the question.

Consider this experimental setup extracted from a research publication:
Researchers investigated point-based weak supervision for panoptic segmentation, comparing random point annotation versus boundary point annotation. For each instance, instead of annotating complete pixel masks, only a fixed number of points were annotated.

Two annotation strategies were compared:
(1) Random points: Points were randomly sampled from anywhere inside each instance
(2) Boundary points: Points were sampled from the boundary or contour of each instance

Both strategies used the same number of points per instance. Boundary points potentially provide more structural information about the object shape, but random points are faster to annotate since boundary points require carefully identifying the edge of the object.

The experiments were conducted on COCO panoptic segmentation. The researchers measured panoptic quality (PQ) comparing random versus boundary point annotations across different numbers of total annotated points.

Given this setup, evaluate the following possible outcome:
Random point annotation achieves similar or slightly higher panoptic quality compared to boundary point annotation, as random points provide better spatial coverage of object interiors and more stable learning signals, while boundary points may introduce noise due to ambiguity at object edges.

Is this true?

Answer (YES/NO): NO